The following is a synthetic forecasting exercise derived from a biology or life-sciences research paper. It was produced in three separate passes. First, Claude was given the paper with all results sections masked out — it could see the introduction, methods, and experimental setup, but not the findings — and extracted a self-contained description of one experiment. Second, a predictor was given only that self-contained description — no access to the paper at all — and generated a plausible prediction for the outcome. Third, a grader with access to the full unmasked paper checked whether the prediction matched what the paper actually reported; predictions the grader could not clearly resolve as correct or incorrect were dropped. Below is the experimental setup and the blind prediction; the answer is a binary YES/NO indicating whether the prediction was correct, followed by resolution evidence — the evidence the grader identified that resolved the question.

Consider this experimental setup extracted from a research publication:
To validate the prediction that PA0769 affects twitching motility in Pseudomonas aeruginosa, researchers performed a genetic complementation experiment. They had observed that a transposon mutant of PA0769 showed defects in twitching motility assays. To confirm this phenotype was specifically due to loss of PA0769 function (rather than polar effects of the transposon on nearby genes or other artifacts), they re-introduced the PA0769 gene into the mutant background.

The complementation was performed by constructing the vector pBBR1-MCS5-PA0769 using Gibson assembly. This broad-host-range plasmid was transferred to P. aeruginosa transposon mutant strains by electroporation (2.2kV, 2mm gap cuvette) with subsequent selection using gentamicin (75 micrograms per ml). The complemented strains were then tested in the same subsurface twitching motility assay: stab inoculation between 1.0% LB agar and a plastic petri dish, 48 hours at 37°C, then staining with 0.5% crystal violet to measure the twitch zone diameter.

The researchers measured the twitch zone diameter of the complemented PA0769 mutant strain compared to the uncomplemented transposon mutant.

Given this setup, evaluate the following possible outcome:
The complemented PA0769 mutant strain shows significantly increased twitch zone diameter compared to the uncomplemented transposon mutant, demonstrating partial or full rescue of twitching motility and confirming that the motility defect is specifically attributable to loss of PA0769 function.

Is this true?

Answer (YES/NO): YES